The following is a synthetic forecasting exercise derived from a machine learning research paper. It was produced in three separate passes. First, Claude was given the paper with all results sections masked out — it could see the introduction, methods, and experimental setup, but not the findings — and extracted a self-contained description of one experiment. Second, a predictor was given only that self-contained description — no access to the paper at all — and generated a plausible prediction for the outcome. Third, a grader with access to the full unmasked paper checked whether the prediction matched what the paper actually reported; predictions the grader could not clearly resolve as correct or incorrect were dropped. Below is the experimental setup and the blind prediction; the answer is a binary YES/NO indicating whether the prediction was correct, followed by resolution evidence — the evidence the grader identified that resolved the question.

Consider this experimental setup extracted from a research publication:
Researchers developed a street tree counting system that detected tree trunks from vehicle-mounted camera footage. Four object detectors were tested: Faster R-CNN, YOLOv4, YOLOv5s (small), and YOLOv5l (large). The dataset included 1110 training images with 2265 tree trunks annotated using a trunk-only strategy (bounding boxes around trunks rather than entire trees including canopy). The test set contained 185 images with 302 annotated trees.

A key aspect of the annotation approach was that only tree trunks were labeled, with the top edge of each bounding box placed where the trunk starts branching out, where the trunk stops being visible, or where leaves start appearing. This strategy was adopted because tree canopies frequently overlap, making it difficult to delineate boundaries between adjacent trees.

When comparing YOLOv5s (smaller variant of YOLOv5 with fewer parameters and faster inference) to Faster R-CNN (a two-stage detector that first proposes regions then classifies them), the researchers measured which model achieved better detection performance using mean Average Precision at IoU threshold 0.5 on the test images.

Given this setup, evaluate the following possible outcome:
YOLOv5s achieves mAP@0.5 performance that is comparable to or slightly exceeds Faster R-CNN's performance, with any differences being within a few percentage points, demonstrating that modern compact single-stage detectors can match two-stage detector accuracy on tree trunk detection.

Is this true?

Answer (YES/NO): NO